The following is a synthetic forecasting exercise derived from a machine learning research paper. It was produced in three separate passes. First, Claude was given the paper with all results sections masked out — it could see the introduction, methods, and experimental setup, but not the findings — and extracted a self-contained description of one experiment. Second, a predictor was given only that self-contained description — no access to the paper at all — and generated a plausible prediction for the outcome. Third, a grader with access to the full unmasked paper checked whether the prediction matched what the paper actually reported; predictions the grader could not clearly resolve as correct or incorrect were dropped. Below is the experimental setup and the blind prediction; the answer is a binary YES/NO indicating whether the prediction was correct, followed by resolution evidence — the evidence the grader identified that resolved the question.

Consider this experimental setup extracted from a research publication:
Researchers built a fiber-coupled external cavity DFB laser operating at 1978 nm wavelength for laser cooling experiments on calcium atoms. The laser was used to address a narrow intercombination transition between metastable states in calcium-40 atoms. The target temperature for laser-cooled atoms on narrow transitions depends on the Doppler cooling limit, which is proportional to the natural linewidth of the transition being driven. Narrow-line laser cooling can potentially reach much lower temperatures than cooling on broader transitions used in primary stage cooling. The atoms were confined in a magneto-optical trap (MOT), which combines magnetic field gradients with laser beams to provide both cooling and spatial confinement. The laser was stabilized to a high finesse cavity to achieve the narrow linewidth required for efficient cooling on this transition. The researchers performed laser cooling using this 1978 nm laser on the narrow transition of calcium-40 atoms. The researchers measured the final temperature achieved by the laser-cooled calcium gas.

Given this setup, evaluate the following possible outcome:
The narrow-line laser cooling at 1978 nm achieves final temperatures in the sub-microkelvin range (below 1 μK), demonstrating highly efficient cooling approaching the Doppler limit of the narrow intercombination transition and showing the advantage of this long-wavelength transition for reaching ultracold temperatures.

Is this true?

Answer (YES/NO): NO